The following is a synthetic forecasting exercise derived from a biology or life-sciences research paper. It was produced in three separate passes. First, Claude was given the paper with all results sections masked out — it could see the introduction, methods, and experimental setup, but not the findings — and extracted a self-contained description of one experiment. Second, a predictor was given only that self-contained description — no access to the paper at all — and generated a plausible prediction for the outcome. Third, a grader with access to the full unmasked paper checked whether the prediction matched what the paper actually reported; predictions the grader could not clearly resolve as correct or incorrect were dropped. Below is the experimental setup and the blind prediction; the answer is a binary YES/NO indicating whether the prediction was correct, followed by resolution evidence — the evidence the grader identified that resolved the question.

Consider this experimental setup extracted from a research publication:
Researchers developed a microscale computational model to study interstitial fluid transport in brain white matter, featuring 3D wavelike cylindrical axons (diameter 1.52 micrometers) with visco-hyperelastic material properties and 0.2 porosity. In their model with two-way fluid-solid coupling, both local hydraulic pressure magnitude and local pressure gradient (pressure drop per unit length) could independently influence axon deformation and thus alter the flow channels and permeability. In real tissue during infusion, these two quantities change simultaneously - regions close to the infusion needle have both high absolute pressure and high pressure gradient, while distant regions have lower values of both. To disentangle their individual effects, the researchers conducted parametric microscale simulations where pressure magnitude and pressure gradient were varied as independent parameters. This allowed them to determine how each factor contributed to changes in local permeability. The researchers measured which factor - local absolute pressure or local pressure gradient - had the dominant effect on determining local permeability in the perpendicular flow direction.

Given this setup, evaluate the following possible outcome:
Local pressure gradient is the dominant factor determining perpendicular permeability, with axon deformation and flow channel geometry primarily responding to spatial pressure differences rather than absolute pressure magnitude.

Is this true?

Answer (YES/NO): NO